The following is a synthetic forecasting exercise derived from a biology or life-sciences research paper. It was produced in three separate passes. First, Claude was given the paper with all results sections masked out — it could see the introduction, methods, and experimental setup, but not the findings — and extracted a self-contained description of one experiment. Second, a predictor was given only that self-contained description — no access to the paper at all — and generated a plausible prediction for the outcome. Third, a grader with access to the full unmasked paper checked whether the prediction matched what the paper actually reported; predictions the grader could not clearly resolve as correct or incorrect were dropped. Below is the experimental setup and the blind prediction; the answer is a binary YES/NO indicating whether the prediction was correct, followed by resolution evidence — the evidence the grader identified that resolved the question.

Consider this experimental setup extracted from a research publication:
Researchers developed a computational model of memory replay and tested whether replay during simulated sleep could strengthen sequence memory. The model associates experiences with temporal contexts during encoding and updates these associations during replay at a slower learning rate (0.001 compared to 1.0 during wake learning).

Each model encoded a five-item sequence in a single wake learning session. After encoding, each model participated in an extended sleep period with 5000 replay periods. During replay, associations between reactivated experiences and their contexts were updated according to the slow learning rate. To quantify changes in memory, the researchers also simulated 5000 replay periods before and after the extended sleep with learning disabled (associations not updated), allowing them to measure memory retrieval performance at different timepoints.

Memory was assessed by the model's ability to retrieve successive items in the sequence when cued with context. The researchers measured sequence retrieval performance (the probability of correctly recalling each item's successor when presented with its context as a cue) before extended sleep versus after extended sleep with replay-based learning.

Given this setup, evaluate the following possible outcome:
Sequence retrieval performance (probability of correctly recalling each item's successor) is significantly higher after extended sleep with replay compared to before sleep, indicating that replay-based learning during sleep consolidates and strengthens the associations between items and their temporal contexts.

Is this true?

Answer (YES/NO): YES